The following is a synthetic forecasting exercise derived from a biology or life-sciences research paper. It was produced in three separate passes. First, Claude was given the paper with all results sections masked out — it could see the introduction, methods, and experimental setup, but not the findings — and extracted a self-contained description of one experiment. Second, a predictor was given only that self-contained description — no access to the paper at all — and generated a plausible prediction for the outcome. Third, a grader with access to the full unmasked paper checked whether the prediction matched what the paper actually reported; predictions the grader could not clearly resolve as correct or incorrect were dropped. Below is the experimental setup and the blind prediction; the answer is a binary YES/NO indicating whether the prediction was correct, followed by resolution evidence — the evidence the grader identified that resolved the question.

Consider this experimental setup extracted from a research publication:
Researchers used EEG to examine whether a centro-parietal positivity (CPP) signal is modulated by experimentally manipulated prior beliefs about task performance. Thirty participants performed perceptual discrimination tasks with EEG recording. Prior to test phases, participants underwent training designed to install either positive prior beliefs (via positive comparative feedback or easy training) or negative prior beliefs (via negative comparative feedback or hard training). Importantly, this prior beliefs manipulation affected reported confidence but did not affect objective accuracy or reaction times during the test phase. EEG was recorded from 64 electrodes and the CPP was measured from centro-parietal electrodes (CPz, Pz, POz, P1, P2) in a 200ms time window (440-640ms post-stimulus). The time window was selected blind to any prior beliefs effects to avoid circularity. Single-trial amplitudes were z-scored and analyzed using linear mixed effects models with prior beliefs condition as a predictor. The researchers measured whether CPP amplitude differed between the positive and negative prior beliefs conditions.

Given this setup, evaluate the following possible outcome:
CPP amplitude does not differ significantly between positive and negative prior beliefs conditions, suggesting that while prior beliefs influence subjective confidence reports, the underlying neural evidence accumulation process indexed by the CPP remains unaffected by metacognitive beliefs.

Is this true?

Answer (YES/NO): YES